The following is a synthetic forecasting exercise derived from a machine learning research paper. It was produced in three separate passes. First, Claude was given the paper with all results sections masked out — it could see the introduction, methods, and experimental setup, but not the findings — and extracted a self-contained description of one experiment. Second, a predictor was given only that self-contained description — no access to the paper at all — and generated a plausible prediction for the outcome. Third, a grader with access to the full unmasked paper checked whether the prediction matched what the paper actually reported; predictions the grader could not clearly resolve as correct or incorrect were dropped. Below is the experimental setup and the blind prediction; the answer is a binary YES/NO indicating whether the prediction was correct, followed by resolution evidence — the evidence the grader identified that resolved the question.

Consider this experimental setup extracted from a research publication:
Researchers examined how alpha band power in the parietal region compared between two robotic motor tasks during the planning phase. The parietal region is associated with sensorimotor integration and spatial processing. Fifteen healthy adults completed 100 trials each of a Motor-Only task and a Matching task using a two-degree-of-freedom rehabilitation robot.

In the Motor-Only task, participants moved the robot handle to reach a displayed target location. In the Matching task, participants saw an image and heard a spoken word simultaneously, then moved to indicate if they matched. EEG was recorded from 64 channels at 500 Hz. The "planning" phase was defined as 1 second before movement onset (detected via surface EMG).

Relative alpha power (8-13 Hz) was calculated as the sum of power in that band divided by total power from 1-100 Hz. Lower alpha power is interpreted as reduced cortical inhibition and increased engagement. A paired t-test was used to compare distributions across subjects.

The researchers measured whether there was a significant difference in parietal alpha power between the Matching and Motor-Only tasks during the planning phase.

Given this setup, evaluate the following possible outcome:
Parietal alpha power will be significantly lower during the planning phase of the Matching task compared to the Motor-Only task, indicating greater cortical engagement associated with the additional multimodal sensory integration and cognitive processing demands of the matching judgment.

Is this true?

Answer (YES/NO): YES